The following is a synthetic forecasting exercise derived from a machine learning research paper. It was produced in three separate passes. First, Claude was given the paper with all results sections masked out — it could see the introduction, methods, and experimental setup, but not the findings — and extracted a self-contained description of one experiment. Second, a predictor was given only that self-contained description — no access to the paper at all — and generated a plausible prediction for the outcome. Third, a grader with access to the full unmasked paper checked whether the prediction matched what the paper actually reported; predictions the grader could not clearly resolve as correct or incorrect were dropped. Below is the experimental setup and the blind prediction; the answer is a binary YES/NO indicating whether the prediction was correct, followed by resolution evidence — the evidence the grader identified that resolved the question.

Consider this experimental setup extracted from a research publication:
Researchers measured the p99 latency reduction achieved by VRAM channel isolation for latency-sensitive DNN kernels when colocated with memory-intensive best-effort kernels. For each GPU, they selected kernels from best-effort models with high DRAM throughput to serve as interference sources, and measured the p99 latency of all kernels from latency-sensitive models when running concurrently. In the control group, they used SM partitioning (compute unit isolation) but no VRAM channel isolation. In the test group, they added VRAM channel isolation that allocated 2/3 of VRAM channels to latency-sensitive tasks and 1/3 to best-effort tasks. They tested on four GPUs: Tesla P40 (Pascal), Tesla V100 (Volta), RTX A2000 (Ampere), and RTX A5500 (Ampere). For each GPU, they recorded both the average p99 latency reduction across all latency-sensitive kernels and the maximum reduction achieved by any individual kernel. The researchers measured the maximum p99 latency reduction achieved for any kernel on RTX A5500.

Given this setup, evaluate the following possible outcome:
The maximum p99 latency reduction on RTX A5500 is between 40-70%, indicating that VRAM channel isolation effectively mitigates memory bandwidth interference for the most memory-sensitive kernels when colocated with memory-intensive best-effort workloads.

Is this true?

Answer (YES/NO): NO